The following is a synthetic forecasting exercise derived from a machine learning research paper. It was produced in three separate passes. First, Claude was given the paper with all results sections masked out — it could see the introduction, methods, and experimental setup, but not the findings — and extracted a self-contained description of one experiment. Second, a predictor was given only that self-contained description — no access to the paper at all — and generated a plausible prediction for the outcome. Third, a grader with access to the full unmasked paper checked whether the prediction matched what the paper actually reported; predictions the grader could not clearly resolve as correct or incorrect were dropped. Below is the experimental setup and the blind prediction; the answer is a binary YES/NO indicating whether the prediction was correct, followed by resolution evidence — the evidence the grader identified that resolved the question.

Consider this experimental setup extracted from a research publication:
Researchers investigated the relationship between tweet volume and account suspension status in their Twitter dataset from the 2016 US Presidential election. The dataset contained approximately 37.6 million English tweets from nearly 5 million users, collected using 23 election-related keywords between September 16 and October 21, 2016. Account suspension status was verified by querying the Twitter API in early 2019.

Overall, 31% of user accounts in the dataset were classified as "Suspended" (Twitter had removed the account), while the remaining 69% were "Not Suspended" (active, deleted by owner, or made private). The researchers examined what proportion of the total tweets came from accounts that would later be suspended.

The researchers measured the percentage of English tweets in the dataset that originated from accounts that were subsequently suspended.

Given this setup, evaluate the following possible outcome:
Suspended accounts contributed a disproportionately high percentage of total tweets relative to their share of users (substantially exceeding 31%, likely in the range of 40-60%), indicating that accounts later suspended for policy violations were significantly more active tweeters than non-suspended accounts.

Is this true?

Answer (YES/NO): NO